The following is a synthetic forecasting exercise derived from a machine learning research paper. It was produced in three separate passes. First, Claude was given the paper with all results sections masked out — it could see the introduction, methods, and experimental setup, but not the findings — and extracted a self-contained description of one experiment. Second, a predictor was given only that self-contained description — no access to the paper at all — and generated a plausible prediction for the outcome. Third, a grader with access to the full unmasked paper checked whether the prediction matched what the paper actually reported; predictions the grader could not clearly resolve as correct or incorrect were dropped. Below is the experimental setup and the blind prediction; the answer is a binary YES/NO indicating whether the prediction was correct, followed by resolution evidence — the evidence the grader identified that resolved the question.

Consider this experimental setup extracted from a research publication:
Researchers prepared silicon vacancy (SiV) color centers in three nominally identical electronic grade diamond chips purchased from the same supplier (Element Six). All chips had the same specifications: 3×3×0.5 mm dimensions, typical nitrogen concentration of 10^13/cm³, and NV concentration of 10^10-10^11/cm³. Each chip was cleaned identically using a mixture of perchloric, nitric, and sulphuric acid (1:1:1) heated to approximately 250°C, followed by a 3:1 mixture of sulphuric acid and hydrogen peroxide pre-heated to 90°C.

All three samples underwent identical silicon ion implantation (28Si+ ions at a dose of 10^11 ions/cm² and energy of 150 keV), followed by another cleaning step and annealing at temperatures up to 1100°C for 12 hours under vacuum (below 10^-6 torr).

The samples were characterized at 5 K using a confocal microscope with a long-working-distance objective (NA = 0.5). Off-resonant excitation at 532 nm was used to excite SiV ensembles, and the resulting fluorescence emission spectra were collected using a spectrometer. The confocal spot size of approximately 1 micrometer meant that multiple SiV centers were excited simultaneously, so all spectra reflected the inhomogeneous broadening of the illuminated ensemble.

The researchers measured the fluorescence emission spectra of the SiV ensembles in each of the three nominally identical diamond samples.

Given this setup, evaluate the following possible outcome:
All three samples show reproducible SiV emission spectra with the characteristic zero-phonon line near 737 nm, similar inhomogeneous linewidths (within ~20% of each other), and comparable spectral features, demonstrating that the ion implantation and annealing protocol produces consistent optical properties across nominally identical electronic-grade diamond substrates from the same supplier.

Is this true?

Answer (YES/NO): NO